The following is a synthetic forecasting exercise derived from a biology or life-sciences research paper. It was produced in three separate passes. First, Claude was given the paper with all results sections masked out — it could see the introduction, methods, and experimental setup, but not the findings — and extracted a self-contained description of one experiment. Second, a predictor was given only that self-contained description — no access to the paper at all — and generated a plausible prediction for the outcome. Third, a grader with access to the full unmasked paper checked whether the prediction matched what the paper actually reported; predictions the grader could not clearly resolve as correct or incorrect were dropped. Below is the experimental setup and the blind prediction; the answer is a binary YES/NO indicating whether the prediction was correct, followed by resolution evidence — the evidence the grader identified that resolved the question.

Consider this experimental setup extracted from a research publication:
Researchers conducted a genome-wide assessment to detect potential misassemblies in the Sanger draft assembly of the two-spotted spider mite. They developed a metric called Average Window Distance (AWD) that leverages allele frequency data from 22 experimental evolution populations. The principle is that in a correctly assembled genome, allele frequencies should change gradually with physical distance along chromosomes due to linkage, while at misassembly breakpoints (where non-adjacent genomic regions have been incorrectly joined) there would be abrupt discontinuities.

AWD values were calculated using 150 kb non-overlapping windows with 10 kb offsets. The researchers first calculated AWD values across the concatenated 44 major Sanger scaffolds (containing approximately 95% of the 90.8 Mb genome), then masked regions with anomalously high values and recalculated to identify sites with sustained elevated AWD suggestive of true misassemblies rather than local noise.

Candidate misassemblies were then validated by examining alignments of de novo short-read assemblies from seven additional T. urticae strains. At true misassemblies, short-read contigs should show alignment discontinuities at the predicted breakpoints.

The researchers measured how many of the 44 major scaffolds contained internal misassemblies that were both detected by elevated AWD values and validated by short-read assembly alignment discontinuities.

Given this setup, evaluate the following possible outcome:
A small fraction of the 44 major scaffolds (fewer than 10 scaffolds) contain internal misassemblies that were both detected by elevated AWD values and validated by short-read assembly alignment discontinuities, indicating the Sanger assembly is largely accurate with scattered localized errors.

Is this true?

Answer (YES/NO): YES